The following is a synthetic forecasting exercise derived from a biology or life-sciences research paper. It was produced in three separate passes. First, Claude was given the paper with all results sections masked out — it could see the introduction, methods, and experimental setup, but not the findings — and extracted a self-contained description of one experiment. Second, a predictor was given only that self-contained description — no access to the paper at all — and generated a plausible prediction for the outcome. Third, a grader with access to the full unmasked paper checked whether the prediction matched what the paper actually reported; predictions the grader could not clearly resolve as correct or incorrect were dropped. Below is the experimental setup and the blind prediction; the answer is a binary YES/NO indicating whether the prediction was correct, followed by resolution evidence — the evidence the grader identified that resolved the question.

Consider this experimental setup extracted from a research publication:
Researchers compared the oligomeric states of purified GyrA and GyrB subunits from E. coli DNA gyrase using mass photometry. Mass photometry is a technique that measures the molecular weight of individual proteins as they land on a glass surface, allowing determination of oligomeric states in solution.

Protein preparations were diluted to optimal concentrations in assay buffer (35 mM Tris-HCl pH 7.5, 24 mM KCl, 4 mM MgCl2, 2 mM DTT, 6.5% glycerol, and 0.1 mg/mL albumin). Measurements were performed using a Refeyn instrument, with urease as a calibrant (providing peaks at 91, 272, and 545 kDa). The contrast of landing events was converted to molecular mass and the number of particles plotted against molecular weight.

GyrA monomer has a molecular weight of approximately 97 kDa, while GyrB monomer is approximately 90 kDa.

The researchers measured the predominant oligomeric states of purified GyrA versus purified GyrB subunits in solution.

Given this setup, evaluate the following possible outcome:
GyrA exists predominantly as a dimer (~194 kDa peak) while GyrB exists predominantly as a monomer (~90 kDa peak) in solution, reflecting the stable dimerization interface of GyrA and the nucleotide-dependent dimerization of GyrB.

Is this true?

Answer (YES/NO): YES